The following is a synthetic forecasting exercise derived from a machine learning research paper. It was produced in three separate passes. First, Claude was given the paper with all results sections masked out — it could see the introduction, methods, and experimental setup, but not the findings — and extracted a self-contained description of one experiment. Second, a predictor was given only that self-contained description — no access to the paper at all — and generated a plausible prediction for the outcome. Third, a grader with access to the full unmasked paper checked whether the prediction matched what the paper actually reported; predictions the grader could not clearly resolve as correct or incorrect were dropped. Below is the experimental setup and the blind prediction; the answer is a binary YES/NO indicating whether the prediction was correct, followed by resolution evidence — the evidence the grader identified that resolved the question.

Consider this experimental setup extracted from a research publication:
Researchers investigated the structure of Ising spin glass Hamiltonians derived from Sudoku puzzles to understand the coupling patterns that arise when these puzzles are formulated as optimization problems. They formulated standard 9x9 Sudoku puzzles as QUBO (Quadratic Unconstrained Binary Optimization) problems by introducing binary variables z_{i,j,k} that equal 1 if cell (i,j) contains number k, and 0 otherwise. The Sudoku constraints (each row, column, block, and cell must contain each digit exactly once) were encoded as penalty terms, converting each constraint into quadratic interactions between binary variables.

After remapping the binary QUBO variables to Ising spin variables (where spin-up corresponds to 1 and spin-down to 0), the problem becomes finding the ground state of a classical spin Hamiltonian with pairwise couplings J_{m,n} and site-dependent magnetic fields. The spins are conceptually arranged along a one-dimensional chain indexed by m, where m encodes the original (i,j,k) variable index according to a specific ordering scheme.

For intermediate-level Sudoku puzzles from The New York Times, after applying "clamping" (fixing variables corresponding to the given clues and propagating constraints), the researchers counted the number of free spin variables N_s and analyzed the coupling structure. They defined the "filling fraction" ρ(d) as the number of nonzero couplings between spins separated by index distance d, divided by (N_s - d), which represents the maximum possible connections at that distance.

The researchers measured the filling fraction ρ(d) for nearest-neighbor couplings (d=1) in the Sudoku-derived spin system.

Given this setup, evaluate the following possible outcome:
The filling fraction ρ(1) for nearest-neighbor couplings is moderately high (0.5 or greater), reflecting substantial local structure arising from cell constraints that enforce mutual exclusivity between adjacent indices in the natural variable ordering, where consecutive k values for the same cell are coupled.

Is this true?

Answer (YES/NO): YES